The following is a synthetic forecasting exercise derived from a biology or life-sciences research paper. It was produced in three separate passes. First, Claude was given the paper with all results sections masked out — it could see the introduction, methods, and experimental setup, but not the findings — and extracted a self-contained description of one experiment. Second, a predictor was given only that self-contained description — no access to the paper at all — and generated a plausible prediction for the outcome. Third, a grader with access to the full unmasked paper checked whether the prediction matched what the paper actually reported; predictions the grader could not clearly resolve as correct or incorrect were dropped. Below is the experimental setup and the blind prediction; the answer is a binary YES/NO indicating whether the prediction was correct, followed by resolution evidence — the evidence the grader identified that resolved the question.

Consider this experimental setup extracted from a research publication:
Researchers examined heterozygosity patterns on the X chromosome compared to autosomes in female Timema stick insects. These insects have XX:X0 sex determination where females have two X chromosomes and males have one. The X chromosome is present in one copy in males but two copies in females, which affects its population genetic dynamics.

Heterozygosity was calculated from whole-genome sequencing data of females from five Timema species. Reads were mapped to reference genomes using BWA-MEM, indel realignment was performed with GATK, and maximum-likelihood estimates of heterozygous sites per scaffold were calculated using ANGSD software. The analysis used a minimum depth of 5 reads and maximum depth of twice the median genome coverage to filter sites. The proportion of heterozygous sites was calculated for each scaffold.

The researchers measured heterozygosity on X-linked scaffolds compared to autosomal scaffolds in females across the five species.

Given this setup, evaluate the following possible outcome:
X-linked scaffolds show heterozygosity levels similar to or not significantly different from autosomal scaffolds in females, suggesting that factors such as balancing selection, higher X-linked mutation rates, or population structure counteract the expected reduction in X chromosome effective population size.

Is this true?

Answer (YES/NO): NO